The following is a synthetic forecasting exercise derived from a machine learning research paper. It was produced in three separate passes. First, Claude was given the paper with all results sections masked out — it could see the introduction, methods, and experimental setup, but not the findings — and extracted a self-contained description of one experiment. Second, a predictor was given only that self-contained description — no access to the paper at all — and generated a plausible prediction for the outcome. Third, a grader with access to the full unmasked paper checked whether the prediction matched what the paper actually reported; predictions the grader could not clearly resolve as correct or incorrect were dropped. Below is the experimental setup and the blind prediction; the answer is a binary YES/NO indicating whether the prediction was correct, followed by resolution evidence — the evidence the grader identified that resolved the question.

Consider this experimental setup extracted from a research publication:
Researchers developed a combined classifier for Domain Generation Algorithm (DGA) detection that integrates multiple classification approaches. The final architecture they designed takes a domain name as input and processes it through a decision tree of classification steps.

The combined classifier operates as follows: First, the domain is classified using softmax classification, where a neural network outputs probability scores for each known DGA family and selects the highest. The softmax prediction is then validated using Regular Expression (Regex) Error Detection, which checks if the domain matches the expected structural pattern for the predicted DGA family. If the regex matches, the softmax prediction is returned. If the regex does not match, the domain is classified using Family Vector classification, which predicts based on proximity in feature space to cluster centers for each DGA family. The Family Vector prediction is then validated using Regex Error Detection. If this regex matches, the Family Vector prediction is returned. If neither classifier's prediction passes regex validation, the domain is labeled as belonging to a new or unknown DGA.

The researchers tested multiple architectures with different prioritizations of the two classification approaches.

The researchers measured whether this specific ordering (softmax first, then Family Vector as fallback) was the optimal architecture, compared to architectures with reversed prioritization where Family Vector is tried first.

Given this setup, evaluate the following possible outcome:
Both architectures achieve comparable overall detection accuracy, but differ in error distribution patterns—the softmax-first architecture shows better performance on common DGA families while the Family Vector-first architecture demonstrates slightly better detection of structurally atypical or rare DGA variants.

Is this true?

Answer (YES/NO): NO